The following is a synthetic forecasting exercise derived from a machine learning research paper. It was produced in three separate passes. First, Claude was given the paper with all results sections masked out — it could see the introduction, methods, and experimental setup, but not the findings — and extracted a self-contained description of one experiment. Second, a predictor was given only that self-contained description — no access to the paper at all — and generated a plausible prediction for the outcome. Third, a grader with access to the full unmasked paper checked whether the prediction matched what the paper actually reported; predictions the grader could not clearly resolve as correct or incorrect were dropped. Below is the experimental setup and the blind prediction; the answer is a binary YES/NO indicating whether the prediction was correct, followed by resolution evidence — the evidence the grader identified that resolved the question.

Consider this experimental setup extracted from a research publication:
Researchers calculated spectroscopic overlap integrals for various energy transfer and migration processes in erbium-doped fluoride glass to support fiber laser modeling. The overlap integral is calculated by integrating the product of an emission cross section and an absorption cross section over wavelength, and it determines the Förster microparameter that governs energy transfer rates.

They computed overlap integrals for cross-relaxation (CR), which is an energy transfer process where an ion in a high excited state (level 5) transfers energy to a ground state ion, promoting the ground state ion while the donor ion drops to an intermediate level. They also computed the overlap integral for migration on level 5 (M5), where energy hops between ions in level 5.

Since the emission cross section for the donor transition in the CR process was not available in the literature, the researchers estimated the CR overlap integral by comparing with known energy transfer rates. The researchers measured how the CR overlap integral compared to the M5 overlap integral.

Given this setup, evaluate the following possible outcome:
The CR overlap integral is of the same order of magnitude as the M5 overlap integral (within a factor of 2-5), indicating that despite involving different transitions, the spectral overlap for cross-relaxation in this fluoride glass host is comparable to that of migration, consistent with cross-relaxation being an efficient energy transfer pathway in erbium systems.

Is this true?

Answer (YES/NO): YES